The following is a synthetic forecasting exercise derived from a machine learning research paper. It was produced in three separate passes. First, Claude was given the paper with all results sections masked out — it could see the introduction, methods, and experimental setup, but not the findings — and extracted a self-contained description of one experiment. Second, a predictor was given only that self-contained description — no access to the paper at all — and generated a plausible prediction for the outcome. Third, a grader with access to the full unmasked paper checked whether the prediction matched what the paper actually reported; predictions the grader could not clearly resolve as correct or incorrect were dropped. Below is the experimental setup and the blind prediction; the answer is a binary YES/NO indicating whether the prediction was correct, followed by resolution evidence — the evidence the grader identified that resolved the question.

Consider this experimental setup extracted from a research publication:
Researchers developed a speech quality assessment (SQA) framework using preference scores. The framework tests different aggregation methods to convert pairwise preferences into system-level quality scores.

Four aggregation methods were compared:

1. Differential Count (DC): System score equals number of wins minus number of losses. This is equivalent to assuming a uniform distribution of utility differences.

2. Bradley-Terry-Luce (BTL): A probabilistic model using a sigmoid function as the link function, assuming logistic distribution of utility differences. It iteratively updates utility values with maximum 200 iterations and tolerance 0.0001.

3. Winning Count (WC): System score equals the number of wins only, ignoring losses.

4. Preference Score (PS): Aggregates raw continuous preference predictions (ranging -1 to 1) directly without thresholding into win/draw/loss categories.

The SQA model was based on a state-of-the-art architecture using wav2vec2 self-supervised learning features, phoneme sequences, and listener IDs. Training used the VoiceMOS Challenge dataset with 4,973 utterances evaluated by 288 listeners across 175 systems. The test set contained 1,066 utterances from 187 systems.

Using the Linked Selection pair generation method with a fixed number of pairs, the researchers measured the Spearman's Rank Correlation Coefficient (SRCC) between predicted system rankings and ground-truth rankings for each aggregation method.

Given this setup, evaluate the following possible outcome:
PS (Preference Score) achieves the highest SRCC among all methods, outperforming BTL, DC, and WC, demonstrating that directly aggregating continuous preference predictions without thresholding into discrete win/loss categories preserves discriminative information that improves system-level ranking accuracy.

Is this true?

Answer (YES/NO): NO